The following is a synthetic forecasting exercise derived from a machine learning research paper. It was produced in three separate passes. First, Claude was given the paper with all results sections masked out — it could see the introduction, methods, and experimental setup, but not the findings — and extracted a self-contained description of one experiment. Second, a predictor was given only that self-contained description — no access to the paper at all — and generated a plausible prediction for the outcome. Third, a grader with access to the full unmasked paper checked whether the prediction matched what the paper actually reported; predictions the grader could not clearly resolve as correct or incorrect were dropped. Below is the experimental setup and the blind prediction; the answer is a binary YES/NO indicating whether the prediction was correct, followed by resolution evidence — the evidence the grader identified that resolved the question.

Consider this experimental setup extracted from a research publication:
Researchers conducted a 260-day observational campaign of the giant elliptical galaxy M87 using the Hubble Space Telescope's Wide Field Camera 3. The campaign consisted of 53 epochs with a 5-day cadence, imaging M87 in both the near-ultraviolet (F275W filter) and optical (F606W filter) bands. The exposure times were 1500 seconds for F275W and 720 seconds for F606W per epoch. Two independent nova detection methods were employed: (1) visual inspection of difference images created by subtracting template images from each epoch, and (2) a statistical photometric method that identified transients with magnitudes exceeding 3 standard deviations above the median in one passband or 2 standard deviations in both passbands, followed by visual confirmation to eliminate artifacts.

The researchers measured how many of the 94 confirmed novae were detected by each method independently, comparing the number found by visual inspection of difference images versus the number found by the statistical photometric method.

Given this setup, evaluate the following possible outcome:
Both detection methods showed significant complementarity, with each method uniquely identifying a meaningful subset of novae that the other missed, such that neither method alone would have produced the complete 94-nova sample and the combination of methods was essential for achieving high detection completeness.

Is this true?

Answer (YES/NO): YES